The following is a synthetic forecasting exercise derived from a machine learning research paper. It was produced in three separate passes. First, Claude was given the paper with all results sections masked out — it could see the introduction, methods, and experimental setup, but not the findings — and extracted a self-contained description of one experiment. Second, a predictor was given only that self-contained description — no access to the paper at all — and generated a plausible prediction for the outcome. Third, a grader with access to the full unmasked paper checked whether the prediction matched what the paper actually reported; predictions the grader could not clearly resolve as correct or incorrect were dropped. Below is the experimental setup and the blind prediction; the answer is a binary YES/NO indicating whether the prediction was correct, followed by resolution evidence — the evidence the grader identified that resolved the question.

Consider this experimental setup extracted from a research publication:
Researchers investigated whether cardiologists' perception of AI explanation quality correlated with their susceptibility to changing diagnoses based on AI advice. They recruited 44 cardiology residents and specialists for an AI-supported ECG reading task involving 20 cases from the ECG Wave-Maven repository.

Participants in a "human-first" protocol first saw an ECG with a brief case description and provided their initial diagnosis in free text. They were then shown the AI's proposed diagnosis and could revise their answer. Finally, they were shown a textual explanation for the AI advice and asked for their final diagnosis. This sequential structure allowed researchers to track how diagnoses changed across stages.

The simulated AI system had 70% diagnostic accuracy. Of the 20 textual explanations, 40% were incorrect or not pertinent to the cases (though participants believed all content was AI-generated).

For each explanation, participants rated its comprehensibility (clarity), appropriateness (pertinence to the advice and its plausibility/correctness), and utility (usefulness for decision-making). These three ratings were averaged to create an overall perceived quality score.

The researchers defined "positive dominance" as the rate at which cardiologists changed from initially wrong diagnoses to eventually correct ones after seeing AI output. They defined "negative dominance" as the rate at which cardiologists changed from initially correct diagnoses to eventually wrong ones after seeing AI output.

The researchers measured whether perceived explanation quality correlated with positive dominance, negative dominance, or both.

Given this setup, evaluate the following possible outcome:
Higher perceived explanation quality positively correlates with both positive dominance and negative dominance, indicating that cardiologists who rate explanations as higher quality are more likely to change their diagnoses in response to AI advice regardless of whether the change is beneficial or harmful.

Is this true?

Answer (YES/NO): NO